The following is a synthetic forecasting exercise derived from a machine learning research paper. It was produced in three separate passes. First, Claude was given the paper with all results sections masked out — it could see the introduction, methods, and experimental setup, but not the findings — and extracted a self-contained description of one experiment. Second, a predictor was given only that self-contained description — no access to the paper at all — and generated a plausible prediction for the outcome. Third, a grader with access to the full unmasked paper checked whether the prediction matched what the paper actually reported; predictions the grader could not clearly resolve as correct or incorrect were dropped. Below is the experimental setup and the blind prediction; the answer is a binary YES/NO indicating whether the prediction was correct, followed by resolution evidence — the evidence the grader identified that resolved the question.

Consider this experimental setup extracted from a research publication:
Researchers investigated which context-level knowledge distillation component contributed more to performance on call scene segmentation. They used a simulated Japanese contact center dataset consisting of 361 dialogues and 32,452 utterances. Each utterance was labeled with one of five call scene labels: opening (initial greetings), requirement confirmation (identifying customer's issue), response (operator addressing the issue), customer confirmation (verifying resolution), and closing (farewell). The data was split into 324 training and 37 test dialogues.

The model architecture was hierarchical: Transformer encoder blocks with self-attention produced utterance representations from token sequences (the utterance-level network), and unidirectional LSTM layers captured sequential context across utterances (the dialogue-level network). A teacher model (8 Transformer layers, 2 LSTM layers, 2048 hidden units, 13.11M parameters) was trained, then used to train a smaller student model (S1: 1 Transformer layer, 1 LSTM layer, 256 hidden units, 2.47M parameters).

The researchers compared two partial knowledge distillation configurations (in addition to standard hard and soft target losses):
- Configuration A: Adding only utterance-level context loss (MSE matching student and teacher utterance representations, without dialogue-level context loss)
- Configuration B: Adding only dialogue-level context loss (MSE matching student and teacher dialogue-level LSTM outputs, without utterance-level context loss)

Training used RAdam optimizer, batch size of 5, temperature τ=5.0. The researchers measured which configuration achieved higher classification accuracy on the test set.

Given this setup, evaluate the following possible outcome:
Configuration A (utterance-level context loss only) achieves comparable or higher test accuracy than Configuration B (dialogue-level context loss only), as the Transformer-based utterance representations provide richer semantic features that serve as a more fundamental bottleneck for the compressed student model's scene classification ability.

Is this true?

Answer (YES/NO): YES